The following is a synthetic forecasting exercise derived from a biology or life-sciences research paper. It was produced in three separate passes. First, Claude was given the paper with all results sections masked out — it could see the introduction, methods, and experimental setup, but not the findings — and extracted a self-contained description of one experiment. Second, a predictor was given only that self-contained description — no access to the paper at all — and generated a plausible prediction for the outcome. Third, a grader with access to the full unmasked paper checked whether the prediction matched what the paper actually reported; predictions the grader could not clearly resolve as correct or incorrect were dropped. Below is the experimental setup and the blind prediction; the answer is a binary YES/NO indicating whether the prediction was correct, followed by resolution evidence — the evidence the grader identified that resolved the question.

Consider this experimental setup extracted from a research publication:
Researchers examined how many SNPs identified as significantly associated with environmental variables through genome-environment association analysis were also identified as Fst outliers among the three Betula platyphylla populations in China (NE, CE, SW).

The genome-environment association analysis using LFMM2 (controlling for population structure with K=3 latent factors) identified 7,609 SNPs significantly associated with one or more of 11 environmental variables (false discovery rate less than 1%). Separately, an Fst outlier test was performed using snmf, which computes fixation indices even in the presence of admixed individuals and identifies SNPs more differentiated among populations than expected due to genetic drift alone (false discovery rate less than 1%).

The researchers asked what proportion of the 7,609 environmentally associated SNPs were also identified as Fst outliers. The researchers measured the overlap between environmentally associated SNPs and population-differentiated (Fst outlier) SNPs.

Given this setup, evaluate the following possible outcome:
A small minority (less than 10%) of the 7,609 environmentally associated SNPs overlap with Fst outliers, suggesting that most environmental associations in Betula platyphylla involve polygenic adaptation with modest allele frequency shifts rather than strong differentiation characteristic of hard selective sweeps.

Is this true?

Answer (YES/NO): NO